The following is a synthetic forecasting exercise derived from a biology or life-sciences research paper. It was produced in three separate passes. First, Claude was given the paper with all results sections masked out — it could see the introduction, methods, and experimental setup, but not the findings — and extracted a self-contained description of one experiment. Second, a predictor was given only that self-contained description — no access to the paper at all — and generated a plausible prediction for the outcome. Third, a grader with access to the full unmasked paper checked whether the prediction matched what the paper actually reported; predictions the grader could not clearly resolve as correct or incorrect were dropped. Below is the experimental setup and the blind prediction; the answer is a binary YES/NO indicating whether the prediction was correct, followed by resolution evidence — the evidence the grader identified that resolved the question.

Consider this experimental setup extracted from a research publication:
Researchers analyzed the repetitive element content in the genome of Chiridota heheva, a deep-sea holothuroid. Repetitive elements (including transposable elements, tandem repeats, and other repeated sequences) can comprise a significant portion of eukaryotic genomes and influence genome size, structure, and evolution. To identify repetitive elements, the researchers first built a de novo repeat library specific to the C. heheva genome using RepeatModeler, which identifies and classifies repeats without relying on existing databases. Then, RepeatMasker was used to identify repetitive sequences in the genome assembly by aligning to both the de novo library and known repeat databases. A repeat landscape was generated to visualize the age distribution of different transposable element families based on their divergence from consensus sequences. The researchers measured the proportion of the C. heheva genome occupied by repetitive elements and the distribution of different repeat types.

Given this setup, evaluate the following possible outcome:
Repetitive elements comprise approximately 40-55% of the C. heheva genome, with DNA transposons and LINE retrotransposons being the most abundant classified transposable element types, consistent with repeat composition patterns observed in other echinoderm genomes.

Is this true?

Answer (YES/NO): NO